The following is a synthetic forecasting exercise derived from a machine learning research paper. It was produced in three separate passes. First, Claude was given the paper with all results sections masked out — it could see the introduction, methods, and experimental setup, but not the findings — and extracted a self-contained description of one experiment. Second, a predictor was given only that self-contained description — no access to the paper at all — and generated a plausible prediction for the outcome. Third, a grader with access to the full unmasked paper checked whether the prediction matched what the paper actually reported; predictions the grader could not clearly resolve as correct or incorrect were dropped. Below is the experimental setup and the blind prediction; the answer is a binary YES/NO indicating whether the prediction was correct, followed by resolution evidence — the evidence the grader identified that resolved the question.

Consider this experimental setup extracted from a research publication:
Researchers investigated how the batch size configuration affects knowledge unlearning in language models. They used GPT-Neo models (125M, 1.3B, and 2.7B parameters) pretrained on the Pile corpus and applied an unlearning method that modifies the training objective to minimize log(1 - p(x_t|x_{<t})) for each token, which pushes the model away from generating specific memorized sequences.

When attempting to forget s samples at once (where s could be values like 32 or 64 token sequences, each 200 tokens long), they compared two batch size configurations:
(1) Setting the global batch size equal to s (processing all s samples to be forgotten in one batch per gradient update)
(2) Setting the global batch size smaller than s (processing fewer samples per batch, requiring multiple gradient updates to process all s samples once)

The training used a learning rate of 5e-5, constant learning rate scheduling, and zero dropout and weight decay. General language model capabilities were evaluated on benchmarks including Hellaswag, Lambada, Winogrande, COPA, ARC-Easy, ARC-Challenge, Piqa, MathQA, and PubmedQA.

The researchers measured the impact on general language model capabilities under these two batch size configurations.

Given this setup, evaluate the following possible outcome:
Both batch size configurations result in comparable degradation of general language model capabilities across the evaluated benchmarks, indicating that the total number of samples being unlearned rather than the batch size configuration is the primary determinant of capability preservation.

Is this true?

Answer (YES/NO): NO